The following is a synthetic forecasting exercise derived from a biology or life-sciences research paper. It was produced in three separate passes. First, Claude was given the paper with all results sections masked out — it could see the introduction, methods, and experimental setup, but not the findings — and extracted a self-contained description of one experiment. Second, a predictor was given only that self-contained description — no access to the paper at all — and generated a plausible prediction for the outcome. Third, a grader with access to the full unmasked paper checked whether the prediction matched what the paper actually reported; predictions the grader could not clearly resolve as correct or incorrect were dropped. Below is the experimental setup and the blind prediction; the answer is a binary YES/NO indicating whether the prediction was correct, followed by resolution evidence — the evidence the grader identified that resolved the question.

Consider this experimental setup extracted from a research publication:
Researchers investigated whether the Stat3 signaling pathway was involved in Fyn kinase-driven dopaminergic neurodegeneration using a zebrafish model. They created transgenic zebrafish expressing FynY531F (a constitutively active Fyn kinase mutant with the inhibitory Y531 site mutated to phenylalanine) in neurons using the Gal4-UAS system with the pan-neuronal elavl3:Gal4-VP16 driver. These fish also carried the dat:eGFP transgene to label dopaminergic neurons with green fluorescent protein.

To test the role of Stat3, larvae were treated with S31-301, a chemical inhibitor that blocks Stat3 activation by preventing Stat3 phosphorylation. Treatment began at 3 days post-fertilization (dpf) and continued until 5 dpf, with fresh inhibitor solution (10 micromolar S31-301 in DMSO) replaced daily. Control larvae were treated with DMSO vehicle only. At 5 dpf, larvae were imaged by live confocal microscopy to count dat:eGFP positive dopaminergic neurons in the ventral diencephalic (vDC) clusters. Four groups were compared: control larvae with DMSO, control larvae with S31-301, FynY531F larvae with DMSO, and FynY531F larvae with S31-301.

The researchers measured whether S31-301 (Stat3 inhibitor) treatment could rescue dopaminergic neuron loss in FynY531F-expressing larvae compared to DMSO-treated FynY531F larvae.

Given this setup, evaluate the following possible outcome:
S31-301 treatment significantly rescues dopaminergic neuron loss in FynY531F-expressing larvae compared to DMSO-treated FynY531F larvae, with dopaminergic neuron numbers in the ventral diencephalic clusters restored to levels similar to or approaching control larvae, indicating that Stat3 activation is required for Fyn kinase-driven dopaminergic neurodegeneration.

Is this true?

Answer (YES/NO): YES